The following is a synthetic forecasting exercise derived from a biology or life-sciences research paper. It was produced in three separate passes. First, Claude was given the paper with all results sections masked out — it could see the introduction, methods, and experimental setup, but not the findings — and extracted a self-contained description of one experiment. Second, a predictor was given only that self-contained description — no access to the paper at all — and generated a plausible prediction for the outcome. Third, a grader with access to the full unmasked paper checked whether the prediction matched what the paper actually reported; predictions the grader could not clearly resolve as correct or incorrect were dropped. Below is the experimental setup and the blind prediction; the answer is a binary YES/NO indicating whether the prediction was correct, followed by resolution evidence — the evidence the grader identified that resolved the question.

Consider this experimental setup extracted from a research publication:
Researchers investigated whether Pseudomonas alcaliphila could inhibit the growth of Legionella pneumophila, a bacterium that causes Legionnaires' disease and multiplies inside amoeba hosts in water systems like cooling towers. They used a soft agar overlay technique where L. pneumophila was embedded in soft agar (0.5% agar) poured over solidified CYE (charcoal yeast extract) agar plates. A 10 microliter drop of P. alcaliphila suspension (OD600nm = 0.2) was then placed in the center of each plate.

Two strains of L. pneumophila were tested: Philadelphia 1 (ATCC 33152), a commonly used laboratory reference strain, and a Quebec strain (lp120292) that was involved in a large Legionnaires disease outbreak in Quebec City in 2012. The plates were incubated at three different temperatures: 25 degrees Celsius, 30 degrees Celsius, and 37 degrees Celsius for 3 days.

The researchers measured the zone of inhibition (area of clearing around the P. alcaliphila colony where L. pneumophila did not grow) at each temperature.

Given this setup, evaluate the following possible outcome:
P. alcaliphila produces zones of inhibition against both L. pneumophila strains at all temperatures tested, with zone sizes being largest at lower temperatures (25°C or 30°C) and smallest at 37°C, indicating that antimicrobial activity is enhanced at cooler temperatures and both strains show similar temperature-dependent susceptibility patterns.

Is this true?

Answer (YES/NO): NO